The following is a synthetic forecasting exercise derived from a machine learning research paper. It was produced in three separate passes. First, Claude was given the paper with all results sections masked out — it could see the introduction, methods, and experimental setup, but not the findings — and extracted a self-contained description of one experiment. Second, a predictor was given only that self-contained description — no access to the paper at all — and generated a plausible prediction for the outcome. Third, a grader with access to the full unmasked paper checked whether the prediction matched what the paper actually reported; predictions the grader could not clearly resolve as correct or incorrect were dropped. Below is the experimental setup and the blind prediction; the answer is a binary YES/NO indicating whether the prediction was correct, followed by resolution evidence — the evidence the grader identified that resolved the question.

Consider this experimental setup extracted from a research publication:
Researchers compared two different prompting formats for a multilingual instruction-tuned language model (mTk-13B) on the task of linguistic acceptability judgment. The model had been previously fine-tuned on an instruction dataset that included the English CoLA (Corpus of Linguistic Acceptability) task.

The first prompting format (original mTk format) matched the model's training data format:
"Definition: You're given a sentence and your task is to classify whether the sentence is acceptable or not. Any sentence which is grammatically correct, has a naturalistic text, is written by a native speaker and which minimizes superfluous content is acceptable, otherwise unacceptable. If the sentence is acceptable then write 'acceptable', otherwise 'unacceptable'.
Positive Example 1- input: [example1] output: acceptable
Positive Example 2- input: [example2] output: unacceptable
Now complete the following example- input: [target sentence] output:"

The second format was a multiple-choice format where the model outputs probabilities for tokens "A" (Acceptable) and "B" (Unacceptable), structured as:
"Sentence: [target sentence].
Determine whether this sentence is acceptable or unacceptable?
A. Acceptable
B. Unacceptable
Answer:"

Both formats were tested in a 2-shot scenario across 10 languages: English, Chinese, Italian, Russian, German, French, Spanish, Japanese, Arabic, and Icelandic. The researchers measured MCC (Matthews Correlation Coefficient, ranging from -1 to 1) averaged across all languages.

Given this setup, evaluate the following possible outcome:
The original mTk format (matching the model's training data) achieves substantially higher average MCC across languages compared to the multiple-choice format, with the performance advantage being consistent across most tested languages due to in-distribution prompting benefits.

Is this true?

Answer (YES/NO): YES